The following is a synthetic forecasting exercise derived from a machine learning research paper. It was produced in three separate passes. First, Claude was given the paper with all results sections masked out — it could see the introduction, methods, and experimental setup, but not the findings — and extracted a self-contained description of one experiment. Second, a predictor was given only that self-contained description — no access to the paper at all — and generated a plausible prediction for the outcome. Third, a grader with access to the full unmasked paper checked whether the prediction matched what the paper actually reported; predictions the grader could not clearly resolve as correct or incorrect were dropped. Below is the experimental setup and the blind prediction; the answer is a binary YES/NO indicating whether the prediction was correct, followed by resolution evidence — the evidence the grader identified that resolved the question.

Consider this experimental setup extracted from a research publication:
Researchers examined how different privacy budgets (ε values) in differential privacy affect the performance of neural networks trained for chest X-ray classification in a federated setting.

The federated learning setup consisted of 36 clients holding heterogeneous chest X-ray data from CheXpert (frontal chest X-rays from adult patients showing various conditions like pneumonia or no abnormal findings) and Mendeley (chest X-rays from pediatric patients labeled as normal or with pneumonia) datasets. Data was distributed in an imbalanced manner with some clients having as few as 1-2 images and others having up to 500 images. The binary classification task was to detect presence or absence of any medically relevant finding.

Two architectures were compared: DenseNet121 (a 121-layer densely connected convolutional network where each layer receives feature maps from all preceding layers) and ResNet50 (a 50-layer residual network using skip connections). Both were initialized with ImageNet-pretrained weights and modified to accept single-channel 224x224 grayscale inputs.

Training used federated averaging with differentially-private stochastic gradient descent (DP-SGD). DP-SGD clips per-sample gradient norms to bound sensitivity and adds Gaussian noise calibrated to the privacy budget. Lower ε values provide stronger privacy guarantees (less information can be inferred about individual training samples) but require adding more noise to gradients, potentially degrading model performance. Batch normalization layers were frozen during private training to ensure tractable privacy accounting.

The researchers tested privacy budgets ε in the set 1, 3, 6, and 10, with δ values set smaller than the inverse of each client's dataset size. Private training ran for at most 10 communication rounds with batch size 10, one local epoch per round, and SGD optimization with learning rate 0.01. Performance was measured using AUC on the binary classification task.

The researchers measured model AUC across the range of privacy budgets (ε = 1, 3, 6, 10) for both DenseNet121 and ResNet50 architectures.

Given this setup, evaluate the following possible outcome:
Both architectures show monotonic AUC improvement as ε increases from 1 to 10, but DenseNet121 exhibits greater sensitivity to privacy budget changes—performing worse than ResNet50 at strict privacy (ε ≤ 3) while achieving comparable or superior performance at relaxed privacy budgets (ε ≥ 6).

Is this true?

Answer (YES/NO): NO